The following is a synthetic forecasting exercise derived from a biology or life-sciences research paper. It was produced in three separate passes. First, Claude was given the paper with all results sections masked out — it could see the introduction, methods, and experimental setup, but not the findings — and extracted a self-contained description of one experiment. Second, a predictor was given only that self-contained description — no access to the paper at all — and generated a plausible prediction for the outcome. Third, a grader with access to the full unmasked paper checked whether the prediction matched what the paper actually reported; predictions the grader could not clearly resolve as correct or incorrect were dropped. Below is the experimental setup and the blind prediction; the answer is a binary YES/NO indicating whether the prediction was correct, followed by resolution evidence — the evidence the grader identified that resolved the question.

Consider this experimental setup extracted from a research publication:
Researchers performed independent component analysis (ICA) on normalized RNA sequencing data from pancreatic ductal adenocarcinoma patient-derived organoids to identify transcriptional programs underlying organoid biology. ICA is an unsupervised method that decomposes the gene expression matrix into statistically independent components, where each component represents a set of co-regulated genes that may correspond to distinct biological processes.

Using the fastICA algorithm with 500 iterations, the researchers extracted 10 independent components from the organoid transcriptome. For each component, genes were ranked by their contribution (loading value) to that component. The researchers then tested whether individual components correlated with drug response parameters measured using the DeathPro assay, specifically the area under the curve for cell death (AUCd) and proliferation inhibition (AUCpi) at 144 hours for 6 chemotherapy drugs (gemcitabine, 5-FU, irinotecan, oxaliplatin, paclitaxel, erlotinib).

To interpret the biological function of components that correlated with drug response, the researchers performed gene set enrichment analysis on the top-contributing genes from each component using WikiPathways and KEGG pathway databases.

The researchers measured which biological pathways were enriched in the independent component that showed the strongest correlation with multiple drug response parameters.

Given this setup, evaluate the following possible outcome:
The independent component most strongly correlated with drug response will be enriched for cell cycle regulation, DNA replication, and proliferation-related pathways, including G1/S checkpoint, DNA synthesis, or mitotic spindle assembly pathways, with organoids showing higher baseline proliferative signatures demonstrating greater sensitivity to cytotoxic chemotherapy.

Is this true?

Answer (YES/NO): NO